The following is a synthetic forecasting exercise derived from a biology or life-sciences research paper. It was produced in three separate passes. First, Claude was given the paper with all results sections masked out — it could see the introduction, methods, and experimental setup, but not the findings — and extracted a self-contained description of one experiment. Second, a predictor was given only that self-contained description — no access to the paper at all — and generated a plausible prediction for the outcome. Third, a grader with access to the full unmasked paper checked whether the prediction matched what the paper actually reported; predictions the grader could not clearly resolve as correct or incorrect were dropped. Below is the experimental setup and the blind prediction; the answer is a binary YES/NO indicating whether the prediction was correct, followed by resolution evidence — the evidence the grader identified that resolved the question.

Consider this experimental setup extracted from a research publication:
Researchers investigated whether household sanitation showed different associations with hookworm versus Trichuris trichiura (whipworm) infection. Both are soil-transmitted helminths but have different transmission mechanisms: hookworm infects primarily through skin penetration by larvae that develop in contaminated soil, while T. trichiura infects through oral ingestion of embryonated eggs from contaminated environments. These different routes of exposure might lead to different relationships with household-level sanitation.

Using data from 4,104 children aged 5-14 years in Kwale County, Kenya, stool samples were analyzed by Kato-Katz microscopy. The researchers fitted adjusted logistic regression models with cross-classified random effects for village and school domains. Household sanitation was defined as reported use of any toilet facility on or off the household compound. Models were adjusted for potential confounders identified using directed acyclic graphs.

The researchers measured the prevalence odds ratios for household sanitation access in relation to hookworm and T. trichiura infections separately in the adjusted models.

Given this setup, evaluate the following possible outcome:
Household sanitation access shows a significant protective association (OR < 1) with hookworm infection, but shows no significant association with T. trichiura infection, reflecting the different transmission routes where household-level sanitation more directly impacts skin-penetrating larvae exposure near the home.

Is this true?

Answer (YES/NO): YES